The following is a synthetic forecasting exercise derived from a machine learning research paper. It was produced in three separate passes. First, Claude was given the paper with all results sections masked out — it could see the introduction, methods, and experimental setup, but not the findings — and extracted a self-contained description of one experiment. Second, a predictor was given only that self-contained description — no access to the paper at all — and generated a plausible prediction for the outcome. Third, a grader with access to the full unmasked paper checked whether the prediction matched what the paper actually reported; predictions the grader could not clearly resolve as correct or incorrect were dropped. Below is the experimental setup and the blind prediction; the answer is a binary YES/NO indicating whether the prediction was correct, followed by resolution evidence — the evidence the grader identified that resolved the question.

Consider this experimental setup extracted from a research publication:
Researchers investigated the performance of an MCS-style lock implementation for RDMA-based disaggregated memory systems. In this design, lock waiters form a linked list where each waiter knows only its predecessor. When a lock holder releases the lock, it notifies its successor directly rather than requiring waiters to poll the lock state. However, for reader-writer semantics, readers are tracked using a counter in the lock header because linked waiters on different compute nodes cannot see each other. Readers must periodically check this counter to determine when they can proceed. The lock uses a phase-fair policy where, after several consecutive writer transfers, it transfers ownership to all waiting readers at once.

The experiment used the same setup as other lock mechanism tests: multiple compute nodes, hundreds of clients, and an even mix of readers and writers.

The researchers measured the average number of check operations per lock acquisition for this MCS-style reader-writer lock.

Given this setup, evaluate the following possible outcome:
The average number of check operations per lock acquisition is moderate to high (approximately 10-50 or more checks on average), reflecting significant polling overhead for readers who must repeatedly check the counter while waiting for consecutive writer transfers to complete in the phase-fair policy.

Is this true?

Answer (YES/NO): NO